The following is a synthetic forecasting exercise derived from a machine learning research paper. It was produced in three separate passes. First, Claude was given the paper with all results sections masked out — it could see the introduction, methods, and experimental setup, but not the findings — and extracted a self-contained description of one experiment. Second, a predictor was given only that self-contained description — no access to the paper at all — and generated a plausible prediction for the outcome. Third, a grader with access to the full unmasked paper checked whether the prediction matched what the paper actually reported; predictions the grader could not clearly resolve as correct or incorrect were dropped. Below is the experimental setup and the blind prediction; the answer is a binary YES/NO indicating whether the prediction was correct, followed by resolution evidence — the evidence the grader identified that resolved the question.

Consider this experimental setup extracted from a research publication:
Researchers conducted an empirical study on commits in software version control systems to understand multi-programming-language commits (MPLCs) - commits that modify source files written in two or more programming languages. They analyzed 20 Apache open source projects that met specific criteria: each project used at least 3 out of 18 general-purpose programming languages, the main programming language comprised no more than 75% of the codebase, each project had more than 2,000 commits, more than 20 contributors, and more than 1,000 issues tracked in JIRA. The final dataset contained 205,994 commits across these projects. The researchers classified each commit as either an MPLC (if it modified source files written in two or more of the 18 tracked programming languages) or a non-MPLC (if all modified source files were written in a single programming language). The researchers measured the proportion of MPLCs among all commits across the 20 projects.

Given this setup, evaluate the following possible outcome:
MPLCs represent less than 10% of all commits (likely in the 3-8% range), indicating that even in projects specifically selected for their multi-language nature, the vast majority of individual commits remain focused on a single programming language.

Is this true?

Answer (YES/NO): NO